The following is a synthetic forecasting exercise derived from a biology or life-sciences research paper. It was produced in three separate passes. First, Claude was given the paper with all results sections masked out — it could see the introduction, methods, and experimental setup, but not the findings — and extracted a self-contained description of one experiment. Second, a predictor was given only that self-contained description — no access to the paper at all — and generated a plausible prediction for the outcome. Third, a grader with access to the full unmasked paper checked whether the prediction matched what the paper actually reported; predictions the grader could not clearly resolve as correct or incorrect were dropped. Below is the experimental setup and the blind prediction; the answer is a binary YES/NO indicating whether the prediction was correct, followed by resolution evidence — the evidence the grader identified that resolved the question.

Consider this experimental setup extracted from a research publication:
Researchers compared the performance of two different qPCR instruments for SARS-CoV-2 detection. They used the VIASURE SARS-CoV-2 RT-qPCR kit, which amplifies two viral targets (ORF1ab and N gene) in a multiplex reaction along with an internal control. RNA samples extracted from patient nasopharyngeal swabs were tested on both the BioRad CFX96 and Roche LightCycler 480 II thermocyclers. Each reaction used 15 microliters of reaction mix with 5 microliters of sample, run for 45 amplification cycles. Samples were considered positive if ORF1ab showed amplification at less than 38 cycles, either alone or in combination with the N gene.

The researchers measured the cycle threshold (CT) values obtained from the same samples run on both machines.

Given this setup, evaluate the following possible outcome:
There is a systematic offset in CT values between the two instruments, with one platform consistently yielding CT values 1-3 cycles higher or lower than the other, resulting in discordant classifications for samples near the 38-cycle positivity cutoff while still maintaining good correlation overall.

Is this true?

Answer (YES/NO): NO